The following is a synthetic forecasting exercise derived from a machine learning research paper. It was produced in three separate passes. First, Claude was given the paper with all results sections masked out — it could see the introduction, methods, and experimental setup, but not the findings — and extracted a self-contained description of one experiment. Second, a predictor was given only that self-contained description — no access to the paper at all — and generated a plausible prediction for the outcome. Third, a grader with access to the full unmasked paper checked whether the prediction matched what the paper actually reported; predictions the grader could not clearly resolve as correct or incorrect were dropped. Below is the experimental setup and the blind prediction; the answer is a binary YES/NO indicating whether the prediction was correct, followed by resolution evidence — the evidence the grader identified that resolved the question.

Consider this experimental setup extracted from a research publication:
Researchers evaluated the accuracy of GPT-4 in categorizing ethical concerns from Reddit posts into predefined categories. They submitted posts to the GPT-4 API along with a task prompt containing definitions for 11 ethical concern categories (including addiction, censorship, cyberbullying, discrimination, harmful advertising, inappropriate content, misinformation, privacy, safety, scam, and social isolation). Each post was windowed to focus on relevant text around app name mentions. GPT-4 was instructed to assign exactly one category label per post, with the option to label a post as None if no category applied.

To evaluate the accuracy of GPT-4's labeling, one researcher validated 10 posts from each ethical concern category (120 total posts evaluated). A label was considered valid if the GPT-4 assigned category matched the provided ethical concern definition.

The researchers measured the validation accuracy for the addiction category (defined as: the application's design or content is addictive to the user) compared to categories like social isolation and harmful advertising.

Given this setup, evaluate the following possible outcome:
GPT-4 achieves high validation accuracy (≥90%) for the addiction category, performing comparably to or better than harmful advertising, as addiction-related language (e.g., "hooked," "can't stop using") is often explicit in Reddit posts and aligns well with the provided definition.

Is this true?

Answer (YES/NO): NO